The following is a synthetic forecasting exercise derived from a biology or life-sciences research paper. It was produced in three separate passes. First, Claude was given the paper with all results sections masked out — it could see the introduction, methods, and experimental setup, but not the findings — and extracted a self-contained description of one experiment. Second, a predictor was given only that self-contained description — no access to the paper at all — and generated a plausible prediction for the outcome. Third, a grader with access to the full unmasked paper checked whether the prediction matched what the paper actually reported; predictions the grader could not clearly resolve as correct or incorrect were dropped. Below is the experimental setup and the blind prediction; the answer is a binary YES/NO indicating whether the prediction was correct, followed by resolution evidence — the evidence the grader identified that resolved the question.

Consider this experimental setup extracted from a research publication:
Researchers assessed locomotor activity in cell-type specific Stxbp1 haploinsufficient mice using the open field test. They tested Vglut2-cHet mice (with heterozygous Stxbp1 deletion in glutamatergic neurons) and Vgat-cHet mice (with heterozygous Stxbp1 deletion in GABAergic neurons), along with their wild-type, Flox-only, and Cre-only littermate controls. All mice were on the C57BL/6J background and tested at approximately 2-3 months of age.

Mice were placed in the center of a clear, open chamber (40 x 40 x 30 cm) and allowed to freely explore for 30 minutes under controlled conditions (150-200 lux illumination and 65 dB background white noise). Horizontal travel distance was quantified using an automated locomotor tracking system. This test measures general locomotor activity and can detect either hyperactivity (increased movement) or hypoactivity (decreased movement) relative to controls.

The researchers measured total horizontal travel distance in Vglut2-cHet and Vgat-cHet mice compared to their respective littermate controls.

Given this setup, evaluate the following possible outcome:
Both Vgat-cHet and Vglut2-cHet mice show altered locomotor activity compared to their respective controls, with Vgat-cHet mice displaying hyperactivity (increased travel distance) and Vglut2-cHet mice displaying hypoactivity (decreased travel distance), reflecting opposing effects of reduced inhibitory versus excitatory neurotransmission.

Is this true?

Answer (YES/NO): NO